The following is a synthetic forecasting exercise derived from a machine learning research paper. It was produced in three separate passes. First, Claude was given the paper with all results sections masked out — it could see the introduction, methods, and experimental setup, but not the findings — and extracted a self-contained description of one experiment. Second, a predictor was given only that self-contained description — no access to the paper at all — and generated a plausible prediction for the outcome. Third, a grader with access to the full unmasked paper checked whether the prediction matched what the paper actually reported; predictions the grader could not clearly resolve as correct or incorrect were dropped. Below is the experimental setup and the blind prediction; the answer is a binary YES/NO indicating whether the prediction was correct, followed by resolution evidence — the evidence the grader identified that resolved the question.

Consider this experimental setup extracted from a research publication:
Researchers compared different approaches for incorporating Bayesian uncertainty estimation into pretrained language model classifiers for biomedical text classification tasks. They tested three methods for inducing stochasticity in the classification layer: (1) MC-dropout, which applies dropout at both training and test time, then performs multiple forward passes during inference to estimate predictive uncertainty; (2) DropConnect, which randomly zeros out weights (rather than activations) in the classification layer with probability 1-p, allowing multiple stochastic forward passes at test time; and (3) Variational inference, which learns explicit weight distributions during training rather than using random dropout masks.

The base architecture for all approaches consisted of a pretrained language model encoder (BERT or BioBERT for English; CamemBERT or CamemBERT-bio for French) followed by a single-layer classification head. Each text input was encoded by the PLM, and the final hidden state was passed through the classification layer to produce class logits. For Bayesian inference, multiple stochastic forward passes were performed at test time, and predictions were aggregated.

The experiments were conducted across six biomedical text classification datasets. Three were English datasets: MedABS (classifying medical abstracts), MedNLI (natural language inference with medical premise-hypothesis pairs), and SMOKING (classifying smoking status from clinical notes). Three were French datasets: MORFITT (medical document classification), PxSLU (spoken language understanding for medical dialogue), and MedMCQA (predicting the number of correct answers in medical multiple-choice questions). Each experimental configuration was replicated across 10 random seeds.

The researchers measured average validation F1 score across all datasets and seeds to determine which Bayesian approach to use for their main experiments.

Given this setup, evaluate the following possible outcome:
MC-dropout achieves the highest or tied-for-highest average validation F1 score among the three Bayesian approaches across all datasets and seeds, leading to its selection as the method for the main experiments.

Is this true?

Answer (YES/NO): NO